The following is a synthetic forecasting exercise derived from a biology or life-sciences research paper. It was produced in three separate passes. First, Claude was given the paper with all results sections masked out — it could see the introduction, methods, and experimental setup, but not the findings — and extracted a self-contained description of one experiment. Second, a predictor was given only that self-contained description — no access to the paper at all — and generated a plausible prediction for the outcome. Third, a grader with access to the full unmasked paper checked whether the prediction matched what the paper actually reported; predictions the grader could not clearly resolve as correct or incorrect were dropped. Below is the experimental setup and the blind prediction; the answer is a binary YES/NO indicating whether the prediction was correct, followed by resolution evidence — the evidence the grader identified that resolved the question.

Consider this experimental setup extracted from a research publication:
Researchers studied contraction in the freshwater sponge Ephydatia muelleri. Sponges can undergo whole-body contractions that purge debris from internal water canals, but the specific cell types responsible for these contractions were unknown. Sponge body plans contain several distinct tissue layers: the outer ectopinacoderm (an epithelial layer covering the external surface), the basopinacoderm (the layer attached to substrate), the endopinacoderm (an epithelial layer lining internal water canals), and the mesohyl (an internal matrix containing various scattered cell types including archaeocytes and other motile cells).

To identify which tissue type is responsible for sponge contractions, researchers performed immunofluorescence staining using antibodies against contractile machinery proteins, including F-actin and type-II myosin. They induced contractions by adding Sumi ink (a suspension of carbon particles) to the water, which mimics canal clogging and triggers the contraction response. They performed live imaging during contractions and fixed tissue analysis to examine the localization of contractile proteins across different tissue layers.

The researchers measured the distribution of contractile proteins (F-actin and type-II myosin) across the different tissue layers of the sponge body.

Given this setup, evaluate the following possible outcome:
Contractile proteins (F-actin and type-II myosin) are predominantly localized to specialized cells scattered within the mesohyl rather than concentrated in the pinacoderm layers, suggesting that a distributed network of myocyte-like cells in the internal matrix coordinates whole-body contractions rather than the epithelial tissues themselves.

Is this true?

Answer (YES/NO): NO